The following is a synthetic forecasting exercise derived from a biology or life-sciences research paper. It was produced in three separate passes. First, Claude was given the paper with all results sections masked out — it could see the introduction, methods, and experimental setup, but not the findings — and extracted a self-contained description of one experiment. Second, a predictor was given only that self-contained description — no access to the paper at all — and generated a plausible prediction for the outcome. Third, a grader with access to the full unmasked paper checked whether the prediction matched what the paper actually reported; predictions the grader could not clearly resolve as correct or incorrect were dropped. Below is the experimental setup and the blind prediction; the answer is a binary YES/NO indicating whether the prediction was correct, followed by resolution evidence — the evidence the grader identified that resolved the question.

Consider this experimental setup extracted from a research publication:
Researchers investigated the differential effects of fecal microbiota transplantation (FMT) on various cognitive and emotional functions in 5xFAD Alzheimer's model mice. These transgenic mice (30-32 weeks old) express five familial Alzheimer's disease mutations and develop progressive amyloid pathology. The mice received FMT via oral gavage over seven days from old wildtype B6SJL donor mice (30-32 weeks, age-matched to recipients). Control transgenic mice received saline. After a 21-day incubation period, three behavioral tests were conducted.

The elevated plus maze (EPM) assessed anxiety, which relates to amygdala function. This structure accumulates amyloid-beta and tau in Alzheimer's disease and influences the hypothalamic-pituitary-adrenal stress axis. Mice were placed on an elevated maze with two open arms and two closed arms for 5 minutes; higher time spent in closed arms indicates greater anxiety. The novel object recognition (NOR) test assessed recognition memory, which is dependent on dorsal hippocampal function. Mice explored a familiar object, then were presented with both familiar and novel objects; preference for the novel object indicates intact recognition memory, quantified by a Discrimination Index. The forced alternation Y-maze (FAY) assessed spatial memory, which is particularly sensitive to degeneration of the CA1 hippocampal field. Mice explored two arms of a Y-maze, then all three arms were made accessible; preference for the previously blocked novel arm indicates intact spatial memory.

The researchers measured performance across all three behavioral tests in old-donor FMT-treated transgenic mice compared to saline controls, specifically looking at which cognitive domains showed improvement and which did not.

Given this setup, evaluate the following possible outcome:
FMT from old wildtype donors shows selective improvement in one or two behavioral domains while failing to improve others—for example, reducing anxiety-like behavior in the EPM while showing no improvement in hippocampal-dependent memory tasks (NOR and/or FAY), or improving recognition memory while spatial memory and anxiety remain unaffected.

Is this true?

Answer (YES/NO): YES